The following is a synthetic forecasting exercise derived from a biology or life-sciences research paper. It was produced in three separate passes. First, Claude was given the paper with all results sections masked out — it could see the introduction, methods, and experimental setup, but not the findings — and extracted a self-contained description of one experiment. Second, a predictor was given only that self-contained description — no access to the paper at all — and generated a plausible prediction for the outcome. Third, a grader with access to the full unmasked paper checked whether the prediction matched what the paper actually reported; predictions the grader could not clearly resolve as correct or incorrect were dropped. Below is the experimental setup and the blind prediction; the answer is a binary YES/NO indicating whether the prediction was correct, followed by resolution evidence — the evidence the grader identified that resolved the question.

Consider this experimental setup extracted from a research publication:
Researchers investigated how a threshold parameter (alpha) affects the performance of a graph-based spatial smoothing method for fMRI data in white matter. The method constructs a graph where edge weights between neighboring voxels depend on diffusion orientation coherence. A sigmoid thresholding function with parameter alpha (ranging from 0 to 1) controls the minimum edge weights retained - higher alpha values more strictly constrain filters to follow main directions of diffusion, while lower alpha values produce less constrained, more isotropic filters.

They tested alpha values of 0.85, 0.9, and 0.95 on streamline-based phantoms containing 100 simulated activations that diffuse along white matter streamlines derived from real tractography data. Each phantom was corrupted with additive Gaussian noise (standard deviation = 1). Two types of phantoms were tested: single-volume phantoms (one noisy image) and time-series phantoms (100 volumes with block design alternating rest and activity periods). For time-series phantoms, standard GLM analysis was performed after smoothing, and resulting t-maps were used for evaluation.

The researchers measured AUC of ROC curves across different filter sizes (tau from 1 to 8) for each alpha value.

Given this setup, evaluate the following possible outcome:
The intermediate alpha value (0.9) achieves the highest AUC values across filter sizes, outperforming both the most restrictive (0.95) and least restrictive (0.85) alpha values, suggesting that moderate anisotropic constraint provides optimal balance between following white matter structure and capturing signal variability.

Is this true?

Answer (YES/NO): NO